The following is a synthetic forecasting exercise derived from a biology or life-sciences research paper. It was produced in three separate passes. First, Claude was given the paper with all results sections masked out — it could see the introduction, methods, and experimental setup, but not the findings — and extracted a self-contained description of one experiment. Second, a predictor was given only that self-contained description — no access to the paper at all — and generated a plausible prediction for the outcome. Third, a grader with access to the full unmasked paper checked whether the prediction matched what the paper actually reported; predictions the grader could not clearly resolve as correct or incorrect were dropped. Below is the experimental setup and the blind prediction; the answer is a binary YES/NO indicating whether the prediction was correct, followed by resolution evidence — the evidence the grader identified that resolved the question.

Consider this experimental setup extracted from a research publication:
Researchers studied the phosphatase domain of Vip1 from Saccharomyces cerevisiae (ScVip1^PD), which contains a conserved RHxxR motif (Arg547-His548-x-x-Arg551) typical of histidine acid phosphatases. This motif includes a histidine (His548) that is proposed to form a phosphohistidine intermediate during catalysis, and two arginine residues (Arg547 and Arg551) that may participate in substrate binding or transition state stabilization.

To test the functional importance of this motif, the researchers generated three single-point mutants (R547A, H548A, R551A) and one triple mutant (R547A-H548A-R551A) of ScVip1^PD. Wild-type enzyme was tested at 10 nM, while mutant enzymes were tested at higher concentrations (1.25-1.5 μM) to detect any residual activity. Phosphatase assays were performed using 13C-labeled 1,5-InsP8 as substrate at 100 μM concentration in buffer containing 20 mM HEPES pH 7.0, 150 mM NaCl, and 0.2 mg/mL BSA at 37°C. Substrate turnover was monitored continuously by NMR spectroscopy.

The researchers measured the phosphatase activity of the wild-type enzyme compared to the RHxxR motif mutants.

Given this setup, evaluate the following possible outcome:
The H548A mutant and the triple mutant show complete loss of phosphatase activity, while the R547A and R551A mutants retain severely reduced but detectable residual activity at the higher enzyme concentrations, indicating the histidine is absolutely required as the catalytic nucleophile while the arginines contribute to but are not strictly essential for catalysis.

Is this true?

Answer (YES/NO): NO